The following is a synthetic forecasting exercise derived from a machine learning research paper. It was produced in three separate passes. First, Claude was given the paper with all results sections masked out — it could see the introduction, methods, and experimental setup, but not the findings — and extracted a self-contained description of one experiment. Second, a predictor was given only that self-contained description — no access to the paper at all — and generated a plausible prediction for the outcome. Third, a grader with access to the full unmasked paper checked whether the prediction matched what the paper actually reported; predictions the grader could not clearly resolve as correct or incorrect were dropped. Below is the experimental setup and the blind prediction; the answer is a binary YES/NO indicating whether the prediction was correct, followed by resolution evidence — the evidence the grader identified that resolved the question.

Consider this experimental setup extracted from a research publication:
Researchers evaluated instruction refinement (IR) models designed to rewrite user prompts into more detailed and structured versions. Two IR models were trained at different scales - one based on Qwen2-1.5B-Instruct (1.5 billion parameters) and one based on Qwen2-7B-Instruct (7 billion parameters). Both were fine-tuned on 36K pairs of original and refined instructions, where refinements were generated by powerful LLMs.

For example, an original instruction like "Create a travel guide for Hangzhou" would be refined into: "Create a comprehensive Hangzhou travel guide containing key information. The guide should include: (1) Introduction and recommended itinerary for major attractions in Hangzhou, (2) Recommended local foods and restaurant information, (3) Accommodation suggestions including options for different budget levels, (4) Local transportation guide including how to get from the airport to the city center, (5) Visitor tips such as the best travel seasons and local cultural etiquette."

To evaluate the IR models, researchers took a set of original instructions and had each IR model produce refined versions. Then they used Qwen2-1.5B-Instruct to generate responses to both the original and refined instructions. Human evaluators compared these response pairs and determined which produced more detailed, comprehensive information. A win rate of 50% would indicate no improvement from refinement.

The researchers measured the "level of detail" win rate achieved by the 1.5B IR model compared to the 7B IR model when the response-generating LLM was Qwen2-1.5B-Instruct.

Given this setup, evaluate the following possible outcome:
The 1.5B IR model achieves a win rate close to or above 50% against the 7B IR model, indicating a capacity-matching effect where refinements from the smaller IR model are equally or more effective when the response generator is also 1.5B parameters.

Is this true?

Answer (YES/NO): YES